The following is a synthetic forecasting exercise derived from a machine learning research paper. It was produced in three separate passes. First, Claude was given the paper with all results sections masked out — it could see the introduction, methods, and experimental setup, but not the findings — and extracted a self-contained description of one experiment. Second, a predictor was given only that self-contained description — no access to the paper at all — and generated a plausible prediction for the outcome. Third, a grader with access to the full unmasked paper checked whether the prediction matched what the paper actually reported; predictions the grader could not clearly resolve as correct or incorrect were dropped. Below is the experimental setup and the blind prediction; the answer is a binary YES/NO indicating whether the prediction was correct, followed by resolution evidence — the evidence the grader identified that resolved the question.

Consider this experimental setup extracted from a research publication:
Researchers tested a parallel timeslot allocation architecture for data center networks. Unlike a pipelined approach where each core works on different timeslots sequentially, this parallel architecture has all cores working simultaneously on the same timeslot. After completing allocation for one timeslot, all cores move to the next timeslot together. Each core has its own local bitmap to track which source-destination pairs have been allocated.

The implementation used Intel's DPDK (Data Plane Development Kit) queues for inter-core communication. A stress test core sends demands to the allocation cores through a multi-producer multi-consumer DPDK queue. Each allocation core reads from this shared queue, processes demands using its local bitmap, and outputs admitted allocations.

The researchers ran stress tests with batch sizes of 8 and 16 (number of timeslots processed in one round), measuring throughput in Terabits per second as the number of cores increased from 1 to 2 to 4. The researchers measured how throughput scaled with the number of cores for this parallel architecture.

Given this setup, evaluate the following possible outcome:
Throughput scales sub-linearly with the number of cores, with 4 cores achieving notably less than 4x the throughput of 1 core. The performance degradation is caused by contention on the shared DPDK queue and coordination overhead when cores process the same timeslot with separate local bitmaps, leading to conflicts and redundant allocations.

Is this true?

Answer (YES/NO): NO